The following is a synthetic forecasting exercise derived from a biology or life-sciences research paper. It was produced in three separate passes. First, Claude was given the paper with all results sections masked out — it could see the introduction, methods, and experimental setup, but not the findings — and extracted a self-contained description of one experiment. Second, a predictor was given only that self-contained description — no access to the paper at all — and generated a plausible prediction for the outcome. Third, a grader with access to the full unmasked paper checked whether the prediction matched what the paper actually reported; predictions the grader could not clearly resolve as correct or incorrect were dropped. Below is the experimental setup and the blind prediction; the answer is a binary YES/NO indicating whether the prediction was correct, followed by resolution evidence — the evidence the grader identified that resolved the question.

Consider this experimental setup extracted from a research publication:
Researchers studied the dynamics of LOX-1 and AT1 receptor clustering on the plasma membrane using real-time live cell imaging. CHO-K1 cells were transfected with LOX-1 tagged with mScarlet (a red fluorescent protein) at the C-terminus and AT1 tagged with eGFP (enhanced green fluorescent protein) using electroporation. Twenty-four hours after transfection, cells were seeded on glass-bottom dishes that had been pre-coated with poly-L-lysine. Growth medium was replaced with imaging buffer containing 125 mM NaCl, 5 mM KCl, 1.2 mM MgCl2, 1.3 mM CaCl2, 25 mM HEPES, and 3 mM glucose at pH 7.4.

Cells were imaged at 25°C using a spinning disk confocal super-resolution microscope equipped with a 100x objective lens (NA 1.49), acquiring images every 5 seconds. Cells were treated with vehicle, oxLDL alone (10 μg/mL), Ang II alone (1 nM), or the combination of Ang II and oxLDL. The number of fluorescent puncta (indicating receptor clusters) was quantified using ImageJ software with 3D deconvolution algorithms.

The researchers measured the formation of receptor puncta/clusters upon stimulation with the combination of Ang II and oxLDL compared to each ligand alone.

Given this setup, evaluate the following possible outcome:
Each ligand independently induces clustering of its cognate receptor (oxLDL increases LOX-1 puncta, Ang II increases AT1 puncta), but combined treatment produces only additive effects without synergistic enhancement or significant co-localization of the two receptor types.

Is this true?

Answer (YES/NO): NO